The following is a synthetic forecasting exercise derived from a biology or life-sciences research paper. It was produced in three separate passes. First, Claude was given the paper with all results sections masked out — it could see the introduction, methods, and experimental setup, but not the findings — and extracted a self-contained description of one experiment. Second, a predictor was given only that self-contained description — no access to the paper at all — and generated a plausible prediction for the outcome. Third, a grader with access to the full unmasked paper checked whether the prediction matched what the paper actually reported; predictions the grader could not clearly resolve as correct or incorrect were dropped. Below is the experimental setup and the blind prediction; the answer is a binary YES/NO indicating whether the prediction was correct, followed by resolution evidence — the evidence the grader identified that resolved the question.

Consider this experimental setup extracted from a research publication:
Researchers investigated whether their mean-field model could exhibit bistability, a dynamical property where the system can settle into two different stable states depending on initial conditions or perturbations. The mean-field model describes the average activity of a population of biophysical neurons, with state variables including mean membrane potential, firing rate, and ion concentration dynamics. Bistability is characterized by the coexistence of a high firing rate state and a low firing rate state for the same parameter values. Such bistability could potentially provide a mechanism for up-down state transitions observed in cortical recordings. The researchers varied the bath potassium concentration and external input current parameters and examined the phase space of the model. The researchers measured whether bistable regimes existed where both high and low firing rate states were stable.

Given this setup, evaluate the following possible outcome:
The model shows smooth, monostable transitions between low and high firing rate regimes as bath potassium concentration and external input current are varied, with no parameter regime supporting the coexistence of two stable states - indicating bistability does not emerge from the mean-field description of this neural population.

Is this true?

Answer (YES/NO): NO